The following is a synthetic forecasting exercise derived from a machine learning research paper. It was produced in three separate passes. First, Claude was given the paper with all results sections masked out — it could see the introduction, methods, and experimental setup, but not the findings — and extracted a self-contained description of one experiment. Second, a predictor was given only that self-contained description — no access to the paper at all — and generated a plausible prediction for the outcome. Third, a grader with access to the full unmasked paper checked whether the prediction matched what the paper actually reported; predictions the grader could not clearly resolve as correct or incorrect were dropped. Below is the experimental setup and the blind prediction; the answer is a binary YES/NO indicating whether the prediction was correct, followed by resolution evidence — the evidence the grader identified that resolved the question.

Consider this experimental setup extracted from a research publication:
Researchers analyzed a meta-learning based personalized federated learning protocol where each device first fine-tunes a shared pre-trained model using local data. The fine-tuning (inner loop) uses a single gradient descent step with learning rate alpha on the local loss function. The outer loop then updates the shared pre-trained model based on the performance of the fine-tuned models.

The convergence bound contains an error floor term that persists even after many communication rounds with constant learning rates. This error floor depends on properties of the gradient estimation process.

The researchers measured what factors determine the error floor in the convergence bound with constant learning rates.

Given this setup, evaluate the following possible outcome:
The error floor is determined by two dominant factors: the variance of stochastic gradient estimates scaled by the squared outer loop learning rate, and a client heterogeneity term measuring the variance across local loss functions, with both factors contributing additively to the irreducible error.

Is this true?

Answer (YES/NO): NO